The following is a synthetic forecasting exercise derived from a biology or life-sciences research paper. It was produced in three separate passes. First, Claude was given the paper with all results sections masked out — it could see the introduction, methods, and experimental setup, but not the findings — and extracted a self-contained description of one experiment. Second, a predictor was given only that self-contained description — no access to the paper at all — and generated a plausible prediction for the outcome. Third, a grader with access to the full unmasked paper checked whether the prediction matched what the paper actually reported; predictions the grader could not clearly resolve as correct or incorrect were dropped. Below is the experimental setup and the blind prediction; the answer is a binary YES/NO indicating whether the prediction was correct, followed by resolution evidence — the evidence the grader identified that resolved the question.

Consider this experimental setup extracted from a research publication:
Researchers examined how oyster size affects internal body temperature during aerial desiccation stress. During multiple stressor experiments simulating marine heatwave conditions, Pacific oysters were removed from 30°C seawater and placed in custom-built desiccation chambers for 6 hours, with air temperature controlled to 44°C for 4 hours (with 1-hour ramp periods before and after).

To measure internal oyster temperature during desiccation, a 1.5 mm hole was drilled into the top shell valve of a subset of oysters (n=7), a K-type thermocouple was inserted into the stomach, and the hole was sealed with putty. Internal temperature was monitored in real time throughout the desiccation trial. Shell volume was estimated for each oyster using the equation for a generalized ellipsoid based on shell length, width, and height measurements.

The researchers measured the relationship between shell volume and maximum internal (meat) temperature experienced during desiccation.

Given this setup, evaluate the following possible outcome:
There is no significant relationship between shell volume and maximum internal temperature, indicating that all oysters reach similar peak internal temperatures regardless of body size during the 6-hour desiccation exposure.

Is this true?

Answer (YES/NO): NO